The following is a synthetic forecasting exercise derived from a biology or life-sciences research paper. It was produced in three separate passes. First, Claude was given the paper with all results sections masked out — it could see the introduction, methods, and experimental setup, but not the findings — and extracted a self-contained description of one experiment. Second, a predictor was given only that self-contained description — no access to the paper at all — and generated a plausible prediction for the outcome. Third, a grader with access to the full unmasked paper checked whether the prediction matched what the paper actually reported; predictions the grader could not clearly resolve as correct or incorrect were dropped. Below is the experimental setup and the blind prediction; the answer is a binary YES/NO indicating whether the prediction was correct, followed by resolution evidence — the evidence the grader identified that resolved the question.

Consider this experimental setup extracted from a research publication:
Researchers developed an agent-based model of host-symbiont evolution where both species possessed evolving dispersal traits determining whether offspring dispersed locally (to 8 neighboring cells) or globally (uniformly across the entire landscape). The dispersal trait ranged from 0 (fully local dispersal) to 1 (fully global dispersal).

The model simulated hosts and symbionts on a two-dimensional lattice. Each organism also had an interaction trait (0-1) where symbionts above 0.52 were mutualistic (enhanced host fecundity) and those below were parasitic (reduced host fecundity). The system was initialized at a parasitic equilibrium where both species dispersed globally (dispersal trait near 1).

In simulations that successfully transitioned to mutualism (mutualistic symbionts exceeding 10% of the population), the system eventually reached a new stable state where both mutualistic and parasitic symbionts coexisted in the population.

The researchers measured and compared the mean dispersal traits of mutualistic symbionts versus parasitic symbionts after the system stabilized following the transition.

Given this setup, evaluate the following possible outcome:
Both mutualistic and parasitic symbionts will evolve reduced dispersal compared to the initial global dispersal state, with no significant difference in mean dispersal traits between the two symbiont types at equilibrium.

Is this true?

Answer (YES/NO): NO